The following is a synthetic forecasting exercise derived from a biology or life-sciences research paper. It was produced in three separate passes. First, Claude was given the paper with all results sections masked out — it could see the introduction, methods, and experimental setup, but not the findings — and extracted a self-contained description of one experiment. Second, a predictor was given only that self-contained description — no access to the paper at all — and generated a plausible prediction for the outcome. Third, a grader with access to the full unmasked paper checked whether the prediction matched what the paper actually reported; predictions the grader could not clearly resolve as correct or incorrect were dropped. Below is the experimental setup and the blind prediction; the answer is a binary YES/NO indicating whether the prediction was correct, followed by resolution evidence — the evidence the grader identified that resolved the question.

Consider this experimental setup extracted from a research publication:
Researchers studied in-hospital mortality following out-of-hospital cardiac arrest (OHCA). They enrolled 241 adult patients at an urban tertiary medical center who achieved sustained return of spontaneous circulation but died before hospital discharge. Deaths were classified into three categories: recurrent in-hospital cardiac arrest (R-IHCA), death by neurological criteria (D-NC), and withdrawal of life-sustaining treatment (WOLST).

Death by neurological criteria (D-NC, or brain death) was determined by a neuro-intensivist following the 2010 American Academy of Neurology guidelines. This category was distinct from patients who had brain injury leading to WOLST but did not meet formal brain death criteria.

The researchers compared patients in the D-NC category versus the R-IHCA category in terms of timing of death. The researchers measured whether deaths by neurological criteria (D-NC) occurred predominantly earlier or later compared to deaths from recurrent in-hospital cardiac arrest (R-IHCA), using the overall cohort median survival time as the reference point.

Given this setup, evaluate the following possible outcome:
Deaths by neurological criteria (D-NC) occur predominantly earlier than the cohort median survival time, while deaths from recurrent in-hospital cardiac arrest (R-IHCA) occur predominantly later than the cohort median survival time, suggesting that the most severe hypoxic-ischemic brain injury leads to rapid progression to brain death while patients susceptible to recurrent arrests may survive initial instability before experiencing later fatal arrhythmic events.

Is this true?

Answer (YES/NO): NO